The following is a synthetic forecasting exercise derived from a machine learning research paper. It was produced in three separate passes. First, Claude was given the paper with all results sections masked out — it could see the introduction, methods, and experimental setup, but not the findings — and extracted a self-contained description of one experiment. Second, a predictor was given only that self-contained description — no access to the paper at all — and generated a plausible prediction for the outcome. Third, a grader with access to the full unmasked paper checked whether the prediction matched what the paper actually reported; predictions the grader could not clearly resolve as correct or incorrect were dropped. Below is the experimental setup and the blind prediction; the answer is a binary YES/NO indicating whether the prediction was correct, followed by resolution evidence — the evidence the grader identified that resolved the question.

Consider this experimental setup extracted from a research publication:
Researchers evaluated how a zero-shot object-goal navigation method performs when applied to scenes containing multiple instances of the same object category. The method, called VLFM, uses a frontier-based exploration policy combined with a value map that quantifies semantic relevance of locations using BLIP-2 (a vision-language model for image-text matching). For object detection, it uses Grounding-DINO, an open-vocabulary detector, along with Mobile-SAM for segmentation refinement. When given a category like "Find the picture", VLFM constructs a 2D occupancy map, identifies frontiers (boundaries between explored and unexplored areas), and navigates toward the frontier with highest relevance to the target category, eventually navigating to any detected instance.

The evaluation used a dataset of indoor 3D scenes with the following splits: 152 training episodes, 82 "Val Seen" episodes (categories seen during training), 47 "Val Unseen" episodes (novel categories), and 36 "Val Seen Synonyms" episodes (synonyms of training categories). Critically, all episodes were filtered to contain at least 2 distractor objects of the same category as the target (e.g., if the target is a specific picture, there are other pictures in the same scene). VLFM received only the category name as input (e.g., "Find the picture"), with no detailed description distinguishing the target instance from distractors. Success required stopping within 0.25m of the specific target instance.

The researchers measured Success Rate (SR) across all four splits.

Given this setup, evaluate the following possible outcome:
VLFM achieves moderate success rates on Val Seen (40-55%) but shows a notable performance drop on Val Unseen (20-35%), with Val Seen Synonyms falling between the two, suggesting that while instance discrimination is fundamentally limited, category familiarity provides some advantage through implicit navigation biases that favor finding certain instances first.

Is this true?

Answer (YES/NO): NO